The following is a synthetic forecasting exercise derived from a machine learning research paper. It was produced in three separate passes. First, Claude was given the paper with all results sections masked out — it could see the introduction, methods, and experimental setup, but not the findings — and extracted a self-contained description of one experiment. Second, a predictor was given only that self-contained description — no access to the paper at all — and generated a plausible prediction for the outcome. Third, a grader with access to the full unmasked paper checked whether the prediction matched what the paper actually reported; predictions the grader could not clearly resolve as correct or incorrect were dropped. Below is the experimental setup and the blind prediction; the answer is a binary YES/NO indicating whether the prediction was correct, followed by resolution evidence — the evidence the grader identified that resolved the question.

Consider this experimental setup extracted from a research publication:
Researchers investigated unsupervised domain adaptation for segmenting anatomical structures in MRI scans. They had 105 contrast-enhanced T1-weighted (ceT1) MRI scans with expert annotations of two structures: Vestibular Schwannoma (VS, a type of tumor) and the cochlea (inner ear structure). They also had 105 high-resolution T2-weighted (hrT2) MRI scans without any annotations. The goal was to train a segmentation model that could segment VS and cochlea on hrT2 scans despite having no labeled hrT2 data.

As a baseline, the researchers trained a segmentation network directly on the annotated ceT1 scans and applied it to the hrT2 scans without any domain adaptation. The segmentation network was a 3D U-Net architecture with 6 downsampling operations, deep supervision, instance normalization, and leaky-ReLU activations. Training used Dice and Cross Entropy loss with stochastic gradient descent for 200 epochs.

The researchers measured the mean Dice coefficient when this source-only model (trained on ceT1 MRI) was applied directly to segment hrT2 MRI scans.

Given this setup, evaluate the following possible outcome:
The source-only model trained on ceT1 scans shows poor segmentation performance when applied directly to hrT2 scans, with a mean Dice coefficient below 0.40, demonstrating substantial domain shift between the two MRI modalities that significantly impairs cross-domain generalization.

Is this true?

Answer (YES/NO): YES